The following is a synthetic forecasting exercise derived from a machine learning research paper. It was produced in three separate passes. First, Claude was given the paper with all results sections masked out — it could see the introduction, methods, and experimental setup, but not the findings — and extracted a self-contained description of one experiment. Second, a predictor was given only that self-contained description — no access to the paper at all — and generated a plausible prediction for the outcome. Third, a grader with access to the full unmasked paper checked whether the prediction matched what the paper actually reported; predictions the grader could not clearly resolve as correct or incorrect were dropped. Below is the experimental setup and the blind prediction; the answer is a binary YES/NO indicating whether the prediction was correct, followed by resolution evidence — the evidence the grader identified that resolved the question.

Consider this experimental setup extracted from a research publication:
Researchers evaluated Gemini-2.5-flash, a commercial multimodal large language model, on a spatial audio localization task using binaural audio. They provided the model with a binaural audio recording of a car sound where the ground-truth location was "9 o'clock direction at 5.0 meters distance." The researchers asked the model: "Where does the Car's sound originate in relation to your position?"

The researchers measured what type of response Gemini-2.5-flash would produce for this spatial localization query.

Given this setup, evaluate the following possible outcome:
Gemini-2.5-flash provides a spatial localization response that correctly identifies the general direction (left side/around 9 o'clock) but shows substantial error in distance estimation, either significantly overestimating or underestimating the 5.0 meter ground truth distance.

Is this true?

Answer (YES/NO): NO